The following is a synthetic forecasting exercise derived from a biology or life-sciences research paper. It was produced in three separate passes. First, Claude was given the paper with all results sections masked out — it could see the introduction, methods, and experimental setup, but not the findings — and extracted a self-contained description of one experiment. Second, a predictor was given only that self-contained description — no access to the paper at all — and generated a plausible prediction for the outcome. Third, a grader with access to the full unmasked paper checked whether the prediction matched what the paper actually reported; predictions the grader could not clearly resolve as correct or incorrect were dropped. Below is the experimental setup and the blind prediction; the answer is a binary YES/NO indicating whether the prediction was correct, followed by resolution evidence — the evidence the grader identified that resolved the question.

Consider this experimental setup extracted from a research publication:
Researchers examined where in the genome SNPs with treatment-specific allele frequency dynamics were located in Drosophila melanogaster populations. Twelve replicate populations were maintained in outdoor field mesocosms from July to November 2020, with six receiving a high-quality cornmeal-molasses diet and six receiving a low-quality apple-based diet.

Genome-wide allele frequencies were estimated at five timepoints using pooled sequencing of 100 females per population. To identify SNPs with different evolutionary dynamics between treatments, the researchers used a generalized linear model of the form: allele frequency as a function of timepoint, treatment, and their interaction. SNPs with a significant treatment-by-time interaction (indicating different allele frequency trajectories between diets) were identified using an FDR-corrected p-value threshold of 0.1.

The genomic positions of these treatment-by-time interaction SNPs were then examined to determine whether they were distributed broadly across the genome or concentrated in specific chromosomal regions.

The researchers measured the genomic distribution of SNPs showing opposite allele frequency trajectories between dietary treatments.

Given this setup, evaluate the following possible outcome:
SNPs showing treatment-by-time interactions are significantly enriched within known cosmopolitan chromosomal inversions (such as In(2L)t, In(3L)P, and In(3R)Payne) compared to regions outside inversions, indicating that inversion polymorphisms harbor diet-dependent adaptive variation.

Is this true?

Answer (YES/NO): NO